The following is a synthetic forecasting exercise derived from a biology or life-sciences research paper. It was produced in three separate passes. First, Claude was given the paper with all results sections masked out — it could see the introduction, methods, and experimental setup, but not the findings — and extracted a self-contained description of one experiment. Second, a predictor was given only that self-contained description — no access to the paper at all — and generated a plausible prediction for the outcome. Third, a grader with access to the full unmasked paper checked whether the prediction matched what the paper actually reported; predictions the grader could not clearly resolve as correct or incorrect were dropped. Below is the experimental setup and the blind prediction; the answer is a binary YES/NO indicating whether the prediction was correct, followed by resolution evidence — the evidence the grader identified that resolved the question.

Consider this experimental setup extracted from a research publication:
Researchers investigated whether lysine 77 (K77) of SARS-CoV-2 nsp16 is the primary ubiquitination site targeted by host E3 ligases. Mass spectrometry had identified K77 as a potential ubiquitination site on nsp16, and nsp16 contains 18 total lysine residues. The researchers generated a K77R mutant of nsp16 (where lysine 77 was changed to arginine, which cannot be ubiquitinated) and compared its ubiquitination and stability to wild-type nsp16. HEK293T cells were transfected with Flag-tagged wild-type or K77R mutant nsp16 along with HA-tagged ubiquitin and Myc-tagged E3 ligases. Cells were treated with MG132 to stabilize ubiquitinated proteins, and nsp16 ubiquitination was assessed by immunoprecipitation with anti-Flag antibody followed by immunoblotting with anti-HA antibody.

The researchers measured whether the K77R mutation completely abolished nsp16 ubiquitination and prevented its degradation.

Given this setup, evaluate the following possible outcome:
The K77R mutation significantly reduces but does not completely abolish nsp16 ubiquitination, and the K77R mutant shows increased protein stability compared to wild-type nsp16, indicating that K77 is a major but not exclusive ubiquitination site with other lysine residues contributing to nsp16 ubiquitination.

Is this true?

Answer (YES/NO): NO